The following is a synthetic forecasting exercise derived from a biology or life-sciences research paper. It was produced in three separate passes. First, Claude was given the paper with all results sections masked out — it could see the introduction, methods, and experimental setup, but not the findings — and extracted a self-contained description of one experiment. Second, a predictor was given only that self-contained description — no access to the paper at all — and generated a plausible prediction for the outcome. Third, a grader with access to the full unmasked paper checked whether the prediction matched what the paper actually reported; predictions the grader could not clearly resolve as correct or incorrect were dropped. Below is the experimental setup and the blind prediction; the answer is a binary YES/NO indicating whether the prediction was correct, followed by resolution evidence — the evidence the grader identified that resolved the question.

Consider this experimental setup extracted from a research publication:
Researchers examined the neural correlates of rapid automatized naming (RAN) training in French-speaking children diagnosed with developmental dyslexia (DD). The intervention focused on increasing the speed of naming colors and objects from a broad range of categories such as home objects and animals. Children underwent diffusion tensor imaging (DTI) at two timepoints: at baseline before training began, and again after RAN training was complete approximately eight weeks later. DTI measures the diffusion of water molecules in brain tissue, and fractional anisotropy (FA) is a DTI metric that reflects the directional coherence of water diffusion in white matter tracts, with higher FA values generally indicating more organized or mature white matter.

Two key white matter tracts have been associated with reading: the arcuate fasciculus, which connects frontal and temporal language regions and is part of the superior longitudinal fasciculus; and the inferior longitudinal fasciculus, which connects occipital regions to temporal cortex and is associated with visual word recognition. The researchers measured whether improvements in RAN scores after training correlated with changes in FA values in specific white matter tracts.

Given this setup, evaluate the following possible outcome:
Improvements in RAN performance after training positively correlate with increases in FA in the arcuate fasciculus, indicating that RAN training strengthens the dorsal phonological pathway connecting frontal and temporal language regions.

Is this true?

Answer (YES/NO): YES